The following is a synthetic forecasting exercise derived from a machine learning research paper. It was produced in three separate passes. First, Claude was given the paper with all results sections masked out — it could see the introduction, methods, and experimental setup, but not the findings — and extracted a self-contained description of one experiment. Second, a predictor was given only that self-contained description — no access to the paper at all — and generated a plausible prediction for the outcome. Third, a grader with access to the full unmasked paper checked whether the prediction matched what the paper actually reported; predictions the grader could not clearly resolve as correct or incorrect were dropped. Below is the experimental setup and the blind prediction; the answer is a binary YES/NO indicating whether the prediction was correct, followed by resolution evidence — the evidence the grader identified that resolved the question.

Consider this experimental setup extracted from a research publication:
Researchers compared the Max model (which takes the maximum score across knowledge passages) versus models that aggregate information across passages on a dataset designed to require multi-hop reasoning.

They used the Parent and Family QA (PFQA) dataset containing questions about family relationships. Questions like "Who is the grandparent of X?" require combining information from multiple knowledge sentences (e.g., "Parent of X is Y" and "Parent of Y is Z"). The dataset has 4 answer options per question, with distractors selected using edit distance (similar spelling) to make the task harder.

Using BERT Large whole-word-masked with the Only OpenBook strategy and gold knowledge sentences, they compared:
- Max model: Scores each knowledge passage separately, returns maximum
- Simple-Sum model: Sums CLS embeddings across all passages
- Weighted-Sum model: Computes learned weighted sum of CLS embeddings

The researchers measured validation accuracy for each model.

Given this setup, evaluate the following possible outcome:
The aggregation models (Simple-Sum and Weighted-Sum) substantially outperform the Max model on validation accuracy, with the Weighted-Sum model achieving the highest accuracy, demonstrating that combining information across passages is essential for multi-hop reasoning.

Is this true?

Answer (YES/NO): NO